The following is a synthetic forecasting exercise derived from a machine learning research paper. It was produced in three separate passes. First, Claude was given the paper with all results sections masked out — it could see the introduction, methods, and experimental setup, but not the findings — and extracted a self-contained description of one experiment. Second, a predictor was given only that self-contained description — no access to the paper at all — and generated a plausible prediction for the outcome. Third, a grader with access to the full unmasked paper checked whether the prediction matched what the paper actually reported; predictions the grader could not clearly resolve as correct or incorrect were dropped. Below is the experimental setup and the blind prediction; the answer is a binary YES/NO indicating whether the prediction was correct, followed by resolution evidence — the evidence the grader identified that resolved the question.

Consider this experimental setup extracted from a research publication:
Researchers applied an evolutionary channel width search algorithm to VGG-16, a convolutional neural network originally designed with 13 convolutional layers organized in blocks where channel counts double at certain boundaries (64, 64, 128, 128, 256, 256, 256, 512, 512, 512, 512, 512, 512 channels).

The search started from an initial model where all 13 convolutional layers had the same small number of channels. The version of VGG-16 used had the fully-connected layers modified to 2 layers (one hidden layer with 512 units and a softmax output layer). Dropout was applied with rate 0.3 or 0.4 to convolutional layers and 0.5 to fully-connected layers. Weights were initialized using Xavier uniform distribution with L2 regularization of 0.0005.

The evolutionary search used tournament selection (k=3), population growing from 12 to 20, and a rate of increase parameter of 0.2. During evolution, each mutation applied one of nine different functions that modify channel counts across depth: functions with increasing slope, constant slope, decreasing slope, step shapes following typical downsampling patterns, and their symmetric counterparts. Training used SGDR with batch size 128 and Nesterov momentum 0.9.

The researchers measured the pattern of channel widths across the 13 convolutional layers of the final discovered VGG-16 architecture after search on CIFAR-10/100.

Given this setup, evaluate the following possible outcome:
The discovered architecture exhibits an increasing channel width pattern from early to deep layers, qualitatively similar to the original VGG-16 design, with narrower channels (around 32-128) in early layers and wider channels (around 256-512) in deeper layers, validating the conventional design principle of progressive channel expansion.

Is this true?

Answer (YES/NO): NO